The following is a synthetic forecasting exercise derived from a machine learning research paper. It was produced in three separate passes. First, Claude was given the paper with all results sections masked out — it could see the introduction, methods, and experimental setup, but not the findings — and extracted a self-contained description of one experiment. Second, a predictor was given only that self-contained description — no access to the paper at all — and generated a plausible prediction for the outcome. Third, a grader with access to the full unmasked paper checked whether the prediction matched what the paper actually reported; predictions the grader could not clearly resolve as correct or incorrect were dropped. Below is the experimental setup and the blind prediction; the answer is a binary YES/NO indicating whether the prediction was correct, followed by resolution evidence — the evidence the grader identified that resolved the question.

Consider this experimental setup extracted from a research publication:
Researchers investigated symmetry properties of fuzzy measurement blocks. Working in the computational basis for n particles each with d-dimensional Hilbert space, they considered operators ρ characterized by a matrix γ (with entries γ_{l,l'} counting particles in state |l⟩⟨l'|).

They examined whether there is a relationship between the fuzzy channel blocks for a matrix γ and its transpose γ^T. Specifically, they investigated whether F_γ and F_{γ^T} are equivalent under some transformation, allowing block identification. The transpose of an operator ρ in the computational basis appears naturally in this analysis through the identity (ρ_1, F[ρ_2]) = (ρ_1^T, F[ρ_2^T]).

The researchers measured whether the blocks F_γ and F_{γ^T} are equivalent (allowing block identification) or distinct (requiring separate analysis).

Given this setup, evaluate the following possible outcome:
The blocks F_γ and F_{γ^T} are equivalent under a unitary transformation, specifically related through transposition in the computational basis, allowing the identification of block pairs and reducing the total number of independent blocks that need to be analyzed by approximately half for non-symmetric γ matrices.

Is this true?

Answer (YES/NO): YES